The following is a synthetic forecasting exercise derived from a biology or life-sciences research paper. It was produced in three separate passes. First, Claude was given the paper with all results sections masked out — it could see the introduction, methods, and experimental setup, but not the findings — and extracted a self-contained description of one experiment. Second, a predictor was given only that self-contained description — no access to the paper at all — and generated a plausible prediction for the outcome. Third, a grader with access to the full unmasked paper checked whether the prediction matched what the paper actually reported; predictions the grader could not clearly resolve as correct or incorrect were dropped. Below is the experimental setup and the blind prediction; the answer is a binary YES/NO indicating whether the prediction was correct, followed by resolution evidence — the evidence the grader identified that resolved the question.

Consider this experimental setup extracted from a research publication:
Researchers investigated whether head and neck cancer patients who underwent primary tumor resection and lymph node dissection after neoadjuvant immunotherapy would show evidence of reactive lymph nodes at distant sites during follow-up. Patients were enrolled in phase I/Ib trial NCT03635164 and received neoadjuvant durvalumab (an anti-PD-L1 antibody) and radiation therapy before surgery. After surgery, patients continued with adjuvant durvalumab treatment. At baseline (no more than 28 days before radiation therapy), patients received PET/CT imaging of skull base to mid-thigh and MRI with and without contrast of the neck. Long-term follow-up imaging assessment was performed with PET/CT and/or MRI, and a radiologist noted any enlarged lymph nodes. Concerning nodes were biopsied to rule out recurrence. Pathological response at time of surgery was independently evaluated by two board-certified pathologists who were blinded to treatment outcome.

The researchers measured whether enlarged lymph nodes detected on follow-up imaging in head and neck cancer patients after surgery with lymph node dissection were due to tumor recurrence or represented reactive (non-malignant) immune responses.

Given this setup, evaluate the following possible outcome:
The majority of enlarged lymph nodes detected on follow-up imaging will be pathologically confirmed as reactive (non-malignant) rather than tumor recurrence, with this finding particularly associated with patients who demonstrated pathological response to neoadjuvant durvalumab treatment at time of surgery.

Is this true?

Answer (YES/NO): YES